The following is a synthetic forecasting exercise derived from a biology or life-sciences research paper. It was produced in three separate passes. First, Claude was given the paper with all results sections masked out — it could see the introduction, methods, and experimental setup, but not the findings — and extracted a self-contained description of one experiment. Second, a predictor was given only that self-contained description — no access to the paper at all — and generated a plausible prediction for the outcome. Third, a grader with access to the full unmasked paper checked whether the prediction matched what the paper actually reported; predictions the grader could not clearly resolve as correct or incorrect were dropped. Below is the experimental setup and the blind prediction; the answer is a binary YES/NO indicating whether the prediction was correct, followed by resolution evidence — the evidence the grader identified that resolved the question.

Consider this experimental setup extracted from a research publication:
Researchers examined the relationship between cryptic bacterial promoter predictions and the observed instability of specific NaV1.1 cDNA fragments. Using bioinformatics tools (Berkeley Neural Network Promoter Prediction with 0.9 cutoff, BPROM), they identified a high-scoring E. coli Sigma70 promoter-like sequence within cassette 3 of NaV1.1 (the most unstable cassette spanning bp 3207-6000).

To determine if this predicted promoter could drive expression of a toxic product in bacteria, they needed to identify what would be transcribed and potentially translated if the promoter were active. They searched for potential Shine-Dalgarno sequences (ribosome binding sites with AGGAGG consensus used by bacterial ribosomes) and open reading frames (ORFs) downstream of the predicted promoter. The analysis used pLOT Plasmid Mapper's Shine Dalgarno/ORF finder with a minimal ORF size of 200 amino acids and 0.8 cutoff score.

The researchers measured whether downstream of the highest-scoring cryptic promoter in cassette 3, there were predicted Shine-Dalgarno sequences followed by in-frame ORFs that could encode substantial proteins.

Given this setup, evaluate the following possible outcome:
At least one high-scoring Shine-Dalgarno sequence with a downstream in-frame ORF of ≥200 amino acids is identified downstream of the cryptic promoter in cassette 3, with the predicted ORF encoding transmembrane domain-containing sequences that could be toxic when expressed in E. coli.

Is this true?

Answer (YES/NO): YES